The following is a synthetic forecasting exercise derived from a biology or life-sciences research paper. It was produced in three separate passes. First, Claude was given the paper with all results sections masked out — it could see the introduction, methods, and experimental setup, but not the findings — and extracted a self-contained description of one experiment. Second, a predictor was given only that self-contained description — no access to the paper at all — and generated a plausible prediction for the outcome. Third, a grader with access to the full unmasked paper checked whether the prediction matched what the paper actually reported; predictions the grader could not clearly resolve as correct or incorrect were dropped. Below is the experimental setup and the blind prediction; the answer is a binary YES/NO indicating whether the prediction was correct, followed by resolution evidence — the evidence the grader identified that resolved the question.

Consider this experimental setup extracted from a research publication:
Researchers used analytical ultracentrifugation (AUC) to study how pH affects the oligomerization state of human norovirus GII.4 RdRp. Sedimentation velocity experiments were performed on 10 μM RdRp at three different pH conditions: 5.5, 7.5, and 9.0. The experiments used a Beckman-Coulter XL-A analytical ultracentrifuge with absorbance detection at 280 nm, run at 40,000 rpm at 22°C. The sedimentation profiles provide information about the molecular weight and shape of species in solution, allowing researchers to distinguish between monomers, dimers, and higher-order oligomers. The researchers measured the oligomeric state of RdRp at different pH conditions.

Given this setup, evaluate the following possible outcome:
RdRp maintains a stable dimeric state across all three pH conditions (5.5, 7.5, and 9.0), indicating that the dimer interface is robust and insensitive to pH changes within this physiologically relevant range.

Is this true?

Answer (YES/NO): NO